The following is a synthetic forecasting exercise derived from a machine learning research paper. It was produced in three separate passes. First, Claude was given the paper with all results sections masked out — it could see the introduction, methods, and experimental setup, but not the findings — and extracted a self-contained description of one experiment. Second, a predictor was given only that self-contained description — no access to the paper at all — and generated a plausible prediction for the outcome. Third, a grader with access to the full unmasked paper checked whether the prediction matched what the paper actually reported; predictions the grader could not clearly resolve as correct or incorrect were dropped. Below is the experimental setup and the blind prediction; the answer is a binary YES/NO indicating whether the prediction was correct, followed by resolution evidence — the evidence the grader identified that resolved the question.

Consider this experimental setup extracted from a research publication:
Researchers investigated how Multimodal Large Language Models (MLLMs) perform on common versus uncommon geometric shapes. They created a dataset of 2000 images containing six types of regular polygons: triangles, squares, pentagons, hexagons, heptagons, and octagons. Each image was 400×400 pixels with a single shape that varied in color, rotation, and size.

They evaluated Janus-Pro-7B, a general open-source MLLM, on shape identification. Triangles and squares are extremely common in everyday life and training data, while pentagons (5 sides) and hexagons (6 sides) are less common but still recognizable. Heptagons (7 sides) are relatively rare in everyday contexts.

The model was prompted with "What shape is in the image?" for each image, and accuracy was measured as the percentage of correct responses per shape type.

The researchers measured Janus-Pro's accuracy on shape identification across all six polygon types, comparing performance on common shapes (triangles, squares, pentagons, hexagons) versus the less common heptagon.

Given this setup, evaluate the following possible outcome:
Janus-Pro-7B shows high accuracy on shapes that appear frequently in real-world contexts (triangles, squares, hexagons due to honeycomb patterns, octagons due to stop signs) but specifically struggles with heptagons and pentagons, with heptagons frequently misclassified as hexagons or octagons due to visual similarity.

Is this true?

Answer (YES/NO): NO